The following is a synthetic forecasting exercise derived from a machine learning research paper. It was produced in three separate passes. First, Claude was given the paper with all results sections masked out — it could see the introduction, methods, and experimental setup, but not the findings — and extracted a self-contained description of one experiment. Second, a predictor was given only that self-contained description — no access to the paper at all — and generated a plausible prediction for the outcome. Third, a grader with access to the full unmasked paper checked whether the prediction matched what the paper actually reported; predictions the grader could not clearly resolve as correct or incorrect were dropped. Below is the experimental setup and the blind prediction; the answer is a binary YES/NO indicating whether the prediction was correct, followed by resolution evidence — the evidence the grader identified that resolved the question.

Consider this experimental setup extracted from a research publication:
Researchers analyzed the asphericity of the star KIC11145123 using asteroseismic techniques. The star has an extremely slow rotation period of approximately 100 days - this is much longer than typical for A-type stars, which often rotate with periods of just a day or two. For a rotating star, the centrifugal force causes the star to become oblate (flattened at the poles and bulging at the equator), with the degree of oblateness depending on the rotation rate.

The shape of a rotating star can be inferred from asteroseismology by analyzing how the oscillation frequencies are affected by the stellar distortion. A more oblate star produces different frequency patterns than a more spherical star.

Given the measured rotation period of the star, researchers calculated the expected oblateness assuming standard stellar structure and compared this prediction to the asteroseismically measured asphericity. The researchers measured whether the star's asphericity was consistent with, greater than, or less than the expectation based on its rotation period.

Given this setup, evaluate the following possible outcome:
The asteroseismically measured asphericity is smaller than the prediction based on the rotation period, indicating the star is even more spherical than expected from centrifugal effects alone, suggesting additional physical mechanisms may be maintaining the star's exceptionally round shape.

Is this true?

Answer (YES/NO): YES